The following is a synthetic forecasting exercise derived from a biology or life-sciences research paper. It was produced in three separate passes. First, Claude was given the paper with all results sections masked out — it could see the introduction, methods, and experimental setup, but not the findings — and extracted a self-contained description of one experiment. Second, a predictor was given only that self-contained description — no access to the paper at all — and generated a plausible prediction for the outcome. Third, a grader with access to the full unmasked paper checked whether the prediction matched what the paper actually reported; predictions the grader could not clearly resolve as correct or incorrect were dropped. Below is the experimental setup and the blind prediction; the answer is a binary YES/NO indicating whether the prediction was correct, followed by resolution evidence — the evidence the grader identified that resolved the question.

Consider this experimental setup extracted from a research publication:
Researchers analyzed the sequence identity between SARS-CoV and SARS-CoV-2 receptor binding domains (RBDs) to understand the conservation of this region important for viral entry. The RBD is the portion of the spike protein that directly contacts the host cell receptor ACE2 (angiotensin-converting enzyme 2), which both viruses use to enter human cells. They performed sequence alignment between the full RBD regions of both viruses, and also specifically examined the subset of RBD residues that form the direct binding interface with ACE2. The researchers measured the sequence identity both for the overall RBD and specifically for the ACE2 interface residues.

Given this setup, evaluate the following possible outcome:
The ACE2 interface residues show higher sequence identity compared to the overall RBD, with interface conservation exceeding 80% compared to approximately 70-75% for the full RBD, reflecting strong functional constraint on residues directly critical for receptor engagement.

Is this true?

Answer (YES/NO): NO